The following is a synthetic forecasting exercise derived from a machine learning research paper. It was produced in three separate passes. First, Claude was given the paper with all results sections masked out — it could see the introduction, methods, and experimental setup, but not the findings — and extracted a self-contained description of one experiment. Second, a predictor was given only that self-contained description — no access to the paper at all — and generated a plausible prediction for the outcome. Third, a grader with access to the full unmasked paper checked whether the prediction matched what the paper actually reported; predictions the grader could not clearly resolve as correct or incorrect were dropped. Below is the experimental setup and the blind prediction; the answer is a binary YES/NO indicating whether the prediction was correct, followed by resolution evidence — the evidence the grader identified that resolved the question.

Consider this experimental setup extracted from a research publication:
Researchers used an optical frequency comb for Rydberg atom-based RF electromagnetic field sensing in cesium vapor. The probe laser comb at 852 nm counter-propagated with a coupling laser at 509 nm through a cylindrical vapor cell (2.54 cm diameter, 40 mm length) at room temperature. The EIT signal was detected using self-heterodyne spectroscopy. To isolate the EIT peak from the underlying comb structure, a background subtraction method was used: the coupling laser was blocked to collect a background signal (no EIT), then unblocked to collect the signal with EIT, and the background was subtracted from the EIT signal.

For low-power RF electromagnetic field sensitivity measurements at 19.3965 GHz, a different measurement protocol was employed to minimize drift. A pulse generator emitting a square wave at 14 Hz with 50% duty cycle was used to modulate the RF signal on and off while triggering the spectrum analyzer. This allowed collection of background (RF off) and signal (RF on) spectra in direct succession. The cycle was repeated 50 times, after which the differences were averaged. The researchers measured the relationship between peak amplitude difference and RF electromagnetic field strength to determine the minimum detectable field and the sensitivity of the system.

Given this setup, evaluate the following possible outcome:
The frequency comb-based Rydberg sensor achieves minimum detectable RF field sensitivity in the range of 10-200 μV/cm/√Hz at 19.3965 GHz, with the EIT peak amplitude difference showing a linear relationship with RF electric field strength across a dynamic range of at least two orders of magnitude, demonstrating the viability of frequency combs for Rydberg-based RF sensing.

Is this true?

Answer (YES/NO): NO